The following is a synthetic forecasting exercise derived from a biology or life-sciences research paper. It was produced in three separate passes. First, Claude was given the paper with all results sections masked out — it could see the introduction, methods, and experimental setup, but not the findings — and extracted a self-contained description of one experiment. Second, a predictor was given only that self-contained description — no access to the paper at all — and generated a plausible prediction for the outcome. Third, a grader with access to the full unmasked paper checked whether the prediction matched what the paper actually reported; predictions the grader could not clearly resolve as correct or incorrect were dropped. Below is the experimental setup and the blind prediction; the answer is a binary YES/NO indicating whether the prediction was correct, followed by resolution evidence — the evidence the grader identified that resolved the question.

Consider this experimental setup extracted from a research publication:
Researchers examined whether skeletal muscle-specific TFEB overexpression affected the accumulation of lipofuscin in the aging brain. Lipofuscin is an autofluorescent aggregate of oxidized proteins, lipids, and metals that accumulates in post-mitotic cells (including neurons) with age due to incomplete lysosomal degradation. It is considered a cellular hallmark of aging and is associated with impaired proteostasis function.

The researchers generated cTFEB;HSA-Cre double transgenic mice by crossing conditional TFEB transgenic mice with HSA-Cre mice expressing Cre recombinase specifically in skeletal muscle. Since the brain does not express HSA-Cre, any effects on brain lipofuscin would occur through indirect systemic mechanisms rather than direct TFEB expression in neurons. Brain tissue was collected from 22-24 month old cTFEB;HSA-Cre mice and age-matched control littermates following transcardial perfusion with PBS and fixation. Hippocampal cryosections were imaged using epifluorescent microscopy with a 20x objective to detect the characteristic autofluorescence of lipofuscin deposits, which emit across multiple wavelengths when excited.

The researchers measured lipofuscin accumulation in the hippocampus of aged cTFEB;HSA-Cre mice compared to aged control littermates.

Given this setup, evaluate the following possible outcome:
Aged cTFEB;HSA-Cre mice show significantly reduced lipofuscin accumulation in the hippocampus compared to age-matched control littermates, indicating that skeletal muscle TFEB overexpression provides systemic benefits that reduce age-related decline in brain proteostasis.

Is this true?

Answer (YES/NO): YES